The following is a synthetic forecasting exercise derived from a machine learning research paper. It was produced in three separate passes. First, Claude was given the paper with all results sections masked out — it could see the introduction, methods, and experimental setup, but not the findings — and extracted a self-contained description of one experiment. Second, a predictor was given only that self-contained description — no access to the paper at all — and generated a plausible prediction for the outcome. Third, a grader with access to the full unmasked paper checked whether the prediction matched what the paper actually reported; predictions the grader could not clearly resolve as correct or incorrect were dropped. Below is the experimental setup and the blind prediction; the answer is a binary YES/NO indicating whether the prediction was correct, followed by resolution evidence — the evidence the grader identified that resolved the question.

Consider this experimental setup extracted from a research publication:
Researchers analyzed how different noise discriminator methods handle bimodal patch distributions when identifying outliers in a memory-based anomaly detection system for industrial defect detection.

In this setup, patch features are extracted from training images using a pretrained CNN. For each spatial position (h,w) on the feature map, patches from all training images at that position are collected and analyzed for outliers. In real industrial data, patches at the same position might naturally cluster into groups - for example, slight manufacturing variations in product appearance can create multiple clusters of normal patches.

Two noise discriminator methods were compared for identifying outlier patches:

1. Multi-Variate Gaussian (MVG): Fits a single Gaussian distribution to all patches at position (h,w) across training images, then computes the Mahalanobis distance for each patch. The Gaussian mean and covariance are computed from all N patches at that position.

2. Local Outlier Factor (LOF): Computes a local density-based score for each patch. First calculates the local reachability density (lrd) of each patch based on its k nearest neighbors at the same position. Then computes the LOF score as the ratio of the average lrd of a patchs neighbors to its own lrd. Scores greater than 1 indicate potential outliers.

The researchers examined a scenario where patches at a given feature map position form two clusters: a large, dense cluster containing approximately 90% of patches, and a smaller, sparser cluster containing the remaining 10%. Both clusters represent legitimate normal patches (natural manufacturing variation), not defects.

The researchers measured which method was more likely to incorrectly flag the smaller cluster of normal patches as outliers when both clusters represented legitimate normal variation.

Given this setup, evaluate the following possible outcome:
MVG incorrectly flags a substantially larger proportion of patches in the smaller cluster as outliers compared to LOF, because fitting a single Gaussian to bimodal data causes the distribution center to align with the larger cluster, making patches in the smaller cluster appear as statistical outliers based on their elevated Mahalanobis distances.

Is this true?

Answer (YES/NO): YES